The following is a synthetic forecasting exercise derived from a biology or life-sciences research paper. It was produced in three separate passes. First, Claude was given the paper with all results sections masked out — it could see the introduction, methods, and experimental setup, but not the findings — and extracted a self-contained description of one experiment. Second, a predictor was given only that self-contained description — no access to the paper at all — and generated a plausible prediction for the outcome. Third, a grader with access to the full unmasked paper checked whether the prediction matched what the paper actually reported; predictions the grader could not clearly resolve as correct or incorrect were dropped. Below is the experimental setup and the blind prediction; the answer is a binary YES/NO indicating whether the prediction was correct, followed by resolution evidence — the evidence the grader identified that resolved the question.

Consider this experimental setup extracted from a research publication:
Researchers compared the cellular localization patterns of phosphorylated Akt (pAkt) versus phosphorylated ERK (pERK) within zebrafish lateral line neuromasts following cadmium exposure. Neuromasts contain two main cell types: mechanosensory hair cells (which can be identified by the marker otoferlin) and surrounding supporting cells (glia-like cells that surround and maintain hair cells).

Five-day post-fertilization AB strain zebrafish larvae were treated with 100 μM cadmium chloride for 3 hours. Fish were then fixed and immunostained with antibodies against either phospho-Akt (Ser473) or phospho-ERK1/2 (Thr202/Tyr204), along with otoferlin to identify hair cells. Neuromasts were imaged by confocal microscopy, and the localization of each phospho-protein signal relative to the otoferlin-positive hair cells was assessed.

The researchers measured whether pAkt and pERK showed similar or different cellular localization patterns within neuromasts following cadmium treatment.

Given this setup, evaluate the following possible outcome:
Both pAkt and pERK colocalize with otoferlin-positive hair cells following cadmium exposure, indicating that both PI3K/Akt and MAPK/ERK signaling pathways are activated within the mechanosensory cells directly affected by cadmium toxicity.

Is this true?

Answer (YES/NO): NO